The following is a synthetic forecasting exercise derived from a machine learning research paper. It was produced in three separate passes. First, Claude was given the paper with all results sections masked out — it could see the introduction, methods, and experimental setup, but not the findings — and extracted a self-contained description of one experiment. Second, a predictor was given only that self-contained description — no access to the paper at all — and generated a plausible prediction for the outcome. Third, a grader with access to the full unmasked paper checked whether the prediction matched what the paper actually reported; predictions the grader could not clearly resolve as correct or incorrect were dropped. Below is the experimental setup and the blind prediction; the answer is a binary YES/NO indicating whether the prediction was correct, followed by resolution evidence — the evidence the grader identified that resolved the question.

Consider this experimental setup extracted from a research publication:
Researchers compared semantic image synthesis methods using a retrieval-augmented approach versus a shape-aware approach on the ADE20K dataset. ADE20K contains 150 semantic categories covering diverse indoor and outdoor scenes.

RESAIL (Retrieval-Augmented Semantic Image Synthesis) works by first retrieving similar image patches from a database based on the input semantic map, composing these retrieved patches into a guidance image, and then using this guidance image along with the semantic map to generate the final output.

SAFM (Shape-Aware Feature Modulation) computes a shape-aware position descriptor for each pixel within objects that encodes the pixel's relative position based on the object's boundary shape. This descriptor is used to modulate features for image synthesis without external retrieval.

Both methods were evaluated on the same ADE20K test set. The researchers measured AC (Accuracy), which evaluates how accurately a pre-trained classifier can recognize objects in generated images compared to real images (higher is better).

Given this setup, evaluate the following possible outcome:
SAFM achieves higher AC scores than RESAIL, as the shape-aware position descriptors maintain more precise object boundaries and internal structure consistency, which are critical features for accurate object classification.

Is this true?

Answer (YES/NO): YES